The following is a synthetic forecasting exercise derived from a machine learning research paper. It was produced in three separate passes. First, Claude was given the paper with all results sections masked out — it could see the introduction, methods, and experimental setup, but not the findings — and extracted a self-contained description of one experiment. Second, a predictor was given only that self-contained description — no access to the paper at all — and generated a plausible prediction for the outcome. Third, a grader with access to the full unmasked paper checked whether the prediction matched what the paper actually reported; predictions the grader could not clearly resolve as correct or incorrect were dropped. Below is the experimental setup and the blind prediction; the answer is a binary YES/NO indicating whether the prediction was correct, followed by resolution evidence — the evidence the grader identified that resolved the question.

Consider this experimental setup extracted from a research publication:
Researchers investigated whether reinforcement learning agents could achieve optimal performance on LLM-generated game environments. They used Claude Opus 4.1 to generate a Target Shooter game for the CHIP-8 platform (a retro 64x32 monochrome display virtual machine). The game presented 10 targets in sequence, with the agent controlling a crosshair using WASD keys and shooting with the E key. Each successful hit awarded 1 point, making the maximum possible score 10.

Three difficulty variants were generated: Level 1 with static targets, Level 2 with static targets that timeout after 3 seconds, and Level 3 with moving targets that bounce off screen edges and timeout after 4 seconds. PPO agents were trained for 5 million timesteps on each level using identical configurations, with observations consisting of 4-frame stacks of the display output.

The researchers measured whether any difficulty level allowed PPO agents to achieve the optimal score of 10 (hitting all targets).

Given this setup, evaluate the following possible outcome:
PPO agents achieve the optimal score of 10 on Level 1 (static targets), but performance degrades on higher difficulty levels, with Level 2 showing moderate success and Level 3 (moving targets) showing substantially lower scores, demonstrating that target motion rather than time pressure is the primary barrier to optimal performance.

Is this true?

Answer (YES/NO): NO